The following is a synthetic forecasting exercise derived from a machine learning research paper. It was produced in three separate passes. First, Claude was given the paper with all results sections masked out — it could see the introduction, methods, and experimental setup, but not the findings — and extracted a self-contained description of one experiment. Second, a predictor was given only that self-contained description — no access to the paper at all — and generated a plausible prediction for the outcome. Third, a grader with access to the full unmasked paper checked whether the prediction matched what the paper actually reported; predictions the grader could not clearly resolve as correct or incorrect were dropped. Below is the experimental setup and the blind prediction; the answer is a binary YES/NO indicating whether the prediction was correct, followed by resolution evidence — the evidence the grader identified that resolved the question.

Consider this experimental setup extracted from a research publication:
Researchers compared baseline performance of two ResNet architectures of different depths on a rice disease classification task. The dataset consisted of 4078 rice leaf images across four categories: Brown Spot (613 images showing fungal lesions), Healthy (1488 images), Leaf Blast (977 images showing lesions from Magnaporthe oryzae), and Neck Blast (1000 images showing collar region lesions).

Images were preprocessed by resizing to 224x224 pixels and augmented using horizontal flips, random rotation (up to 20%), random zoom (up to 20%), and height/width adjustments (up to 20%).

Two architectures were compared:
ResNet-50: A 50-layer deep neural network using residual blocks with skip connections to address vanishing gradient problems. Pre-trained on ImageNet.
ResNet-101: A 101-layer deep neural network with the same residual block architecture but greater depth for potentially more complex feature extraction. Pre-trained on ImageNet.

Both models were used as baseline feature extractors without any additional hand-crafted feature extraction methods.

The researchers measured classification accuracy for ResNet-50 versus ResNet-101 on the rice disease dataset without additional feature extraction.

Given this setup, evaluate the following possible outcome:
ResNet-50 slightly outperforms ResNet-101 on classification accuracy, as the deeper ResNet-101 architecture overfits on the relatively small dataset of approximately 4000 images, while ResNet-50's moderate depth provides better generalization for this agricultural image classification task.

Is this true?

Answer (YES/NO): NO